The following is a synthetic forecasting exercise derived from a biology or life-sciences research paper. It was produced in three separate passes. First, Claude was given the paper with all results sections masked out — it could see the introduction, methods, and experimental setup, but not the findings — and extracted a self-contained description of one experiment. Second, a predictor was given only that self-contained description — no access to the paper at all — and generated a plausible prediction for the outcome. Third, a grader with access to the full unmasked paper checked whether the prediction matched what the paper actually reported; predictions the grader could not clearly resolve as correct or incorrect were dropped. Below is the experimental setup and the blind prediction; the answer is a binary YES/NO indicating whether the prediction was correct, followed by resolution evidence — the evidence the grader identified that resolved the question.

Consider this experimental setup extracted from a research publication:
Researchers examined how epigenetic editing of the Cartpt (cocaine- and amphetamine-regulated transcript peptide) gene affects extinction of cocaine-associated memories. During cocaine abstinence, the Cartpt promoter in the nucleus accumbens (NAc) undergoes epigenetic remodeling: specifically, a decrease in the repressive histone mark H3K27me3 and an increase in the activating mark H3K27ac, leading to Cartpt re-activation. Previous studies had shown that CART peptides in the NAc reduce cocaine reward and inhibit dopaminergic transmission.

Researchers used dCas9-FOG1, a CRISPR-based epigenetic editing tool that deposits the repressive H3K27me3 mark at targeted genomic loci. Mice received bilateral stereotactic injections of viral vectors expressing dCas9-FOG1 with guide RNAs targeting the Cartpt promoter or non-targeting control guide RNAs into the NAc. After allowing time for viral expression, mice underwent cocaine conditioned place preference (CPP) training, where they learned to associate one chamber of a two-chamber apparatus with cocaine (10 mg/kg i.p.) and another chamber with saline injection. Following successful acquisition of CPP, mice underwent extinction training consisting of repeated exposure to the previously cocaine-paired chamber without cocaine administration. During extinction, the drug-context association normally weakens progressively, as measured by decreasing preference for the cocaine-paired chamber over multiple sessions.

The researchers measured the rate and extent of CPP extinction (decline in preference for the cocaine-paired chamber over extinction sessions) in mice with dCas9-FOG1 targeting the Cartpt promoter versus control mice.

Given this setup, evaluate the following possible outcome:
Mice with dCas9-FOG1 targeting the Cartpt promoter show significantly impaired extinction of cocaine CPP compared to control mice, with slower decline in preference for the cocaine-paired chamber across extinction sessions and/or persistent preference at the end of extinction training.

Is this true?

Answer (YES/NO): NO